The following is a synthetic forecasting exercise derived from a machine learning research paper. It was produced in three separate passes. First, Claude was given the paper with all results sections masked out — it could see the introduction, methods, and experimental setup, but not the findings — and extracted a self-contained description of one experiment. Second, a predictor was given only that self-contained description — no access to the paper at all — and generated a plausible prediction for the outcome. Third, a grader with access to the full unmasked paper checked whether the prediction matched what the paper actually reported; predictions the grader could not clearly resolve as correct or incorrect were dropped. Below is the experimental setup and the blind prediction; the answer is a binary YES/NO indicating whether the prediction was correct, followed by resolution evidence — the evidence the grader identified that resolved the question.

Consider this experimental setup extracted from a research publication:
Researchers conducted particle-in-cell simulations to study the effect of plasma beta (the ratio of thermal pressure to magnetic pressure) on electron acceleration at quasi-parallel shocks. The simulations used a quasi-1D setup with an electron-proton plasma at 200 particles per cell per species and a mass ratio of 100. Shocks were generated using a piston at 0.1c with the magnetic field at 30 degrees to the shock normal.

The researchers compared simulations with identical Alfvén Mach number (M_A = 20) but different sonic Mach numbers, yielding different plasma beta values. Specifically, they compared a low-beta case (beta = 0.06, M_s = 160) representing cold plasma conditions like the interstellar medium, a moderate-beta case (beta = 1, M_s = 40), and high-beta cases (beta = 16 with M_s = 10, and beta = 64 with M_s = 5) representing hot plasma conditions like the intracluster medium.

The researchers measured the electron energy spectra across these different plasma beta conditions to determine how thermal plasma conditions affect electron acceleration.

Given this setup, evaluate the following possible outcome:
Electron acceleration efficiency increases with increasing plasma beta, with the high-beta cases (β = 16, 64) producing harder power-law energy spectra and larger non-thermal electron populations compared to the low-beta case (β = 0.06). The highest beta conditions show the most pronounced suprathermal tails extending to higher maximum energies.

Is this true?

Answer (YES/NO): NO